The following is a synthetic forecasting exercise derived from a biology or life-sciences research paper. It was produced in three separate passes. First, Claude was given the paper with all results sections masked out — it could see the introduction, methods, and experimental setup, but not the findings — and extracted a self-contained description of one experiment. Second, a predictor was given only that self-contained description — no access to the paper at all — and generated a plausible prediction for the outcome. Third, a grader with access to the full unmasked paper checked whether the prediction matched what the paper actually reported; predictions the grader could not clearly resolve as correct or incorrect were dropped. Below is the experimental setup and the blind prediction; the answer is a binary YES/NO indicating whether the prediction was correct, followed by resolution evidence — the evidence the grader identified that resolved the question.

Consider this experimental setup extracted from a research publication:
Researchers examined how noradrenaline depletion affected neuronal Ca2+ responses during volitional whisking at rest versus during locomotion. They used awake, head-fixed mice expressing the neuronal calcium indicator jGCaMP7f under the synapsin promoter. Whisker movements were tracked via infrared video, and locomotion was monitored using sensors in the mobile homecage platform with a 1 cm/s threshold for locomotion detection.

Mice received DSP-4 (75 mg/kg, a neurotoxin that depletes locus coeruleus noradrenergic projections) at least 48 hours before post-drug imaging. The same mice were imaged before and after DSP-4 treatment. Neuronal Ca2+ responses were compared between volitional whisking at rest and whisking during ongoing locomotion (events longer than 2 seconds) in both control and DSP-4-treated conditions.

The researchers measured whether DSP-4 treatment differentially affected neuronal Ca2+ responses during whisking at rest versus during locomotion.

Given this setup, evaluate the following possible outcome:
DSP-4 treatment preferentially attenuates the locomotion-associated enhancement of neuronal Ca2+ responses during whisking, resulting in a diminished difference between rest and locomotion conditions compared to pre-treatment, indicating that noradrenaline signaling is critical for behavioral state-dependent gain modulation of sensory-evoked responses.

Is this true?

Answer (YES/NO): NO